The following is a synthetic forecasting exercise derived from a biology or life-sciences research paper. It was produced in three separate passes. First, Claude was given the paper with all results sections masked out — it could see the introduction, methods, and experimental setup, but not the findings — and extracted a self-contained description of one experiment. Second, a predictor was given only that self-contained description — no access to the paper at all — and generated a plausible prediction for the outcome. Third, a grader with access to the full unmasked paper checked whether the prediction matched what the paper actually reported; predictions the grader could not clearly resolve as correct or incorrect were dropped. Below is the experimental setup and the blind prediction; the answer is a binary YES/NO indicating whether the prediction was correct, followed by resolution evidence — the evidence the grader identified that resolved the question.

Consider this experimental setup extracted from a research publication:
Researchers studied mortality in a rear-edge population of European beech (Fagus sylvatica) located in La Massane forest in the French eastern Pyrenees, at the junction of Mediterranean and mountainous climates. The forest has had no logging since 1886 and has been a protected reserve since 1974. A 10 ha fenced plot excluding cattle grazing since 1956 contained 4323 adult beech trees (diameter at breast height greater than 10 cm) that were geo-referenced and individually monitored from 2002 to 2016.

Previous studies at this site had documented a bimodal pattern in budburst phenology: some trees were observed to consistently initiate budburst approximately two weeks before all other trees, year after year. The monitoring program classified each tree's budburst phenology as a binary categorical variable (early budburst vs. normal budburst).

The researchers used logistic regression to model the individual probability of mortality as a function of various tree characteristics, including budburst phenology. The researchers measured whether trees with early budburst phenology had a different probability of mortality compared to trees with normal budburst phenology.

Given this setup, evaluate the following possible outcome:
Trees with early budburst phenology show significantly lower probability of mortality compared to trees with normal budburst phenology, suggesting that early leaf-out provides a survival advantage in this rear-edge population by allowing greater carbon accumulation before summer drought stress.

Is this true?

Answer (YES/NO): NO